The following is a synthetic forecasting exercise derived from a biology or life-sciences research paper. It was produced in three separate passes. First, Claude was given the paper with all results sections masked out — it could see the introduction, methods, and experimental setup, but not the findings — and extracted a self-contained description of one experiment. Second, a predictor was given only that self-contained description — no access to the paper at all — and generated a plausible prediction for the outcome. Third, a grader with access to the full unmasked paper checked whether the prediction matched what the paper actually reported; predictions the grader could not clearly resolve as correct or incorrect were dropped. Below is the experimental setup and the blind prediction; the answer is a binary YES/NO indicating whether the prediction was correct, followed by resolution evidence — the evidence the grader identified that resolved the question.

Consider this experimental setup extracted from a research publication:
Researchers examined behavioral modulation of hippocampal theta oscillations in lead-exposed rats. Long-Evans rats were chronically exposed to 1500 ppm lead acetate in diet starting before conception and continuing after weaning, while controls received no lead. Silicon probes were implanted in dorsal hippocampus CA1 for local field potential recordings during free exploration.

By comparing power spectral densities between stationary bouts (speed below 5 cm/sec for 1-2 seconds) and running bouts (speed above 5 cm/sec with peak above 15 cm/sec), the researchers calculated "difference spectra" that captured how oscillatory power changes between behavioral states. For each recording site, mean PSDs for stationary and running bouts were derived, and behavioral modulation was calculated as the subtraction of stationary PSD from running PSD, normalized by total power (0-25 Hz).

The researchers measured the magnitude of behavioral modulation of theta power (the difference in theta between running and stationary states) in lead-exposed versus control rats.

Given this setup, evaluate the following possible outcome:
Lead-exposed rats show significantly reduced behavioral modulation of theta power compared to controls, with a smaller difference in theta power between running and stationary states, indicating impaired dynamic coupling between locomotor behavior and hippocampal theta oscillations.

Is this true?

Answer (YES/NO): NO